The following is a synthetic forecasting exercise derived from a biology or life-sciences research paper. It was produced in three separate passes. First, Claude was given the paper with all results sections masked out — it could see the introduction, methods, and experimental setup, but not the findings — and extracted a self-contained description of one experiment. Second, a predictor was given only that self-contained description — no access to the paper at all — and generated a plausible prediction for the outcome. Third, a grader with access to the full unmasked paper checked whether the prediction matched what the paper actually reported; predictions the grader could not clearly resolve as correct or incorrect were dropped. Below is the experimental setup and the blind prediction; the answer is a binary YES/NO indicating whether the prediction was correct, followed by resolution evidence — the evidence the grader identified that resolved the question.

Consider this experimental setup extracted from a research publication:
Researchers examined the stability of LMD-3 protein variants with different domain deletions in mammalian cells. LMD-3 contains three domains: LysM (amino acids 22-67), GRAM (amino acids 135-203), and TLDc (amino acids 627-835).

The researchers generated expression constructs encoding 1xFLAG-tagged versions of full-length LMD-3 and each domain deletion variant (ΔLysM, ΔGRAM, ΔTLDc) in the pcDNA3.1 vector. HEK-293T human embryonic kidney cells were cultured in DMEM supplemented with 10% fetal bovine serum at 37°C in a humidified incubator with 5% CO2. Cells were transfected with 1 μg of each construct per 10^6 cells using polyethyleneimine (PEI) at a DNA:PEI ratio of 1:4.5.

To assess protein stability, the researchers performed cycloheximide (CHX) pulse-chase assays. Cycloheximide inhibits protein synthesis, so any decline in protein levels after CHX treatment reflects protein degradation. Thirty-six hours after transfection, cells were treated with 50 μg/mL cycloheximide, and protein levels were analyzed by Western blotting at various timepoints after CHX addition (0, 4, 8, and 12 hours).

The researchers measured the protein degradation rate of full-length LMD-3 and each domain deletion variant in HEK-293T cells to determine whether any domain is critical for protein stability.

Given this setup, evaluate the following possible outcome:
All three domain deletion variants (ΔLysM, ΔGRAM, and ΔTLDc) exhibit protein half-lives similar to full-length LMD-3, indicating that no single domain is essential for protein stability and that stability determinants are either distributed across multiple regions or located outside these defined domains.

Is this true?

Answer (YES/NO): NO